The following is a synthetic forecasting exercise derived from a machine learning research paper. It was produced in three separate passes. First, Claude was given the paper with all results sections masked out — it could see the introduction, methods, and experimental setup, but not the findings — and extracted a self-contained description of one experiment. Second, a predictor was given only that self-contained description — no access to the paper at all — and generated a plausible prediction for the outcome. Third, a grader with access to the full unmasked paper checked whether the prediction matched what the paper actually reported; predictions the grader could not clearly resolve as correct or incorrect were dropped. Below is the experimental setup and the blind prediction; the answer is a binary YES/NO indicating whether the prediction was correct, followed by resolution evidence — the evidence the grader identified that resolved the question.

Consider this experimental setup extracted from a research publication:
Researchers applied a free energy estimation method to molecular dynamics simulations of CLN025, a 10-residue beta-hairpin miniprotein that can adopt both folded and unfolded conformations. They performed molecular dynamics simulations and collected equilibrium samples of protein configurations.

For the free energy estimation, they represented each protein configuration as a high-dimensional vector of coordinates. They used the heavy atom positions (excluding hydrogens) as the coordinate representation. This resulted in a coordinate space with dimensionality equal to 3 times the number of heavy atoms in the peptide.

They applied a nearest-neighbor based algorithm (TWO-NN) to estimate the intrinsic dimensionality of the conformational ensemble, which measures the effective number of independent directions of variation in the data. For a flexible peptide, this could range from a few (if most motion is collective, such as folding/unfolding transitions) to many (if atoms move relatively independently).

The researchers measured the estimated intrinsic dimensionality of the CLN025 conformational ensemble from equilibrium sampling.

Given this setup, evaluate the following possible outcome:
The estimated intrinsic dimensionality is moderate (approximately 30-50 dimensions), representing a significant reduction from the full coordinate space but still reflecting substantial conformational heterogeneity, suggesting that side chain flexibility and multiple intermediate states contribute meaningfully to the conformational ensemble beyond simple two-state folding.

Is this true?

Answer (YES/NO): NO